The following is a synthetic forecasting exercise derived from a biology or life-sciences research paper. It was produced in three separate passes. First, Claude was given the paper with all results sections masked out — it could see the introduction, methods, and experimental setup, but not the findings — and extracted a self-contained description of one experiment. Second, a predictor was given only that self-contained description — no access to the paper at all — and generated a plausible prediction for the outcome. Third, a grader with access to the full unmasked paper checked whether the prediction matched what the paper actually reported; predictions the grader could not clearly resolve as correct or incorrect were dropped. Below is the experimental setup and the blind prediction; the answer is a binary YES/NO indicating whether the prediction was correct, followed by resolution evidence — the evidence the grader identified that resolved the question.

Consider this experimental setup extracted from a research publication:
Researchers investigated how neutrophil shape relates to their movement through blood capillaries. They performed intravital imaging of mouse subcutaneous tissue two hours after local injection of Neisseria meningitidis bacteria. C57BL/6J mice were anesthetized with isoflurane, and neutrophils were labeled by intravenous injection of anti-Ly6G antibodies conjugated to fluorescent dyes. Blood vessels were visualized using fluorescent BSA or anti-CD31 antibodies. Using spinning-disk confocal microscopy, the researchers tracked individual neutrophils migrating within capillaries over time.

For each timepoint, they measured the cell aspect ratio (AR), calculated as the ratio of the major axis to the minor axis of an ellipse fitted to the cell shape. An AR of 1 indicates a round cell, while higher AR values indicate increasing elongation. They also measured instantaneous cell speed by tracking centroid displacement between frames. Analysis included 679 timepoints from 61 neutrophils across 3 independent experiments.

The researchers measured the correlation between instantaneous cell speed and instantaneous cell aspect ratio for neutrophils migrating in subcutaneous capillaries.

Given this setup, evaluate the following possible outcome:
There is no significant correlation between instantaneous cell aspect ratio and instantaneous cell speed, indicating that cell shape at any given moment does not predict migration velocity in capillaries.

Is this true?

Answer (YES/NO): NO